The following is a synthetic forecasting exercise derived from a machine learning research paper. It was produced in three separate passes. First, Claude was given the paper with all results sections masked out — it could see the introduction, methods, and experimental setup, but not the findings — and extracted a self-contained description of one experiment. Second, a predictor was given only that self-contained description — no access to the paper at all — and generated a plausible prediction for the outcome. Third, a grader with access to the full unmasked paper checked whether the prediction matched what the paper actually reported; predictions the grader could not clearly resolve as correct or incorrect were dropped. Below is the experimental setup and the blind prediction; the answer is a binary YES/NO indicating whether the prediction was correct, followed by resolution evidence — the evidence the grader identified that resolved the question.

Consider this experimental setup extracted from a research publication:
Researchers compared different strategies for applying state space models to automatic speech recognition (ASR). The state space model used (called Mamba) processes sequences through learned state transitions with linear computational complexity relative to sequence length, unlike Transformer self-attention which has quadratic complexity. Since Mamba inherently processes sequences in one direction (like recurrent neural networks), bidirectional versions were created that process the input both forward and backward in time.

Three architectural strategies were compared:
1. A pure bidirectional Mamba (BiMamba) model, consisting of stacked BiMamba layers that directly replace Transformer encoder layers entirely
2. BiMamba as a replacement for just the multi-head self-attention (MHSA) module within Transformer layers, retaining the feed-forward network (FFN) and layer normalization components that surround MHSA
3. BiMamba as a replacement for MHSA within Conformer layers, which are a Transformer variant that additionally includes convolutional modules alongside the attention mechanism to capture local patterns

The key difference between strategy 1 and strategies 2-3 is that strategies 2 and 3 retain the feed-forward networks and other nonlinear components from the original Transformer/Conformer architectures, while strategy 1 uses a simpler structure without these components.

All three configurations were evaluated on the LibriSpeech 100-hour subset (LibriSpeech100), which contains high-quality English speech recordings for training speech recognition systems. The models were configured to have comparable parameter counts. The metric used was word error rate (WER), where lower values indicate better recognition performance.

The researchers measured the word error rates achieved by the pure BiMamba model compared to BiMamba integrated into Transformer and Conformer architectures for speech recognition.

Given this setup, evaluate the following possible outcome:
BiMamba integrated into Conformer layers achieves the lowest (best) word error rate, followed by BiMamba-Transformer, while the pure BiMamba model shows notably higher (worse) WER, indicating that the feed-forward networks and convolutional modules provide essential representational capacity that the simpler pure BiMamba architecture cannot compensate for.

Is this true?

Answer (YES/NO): NO